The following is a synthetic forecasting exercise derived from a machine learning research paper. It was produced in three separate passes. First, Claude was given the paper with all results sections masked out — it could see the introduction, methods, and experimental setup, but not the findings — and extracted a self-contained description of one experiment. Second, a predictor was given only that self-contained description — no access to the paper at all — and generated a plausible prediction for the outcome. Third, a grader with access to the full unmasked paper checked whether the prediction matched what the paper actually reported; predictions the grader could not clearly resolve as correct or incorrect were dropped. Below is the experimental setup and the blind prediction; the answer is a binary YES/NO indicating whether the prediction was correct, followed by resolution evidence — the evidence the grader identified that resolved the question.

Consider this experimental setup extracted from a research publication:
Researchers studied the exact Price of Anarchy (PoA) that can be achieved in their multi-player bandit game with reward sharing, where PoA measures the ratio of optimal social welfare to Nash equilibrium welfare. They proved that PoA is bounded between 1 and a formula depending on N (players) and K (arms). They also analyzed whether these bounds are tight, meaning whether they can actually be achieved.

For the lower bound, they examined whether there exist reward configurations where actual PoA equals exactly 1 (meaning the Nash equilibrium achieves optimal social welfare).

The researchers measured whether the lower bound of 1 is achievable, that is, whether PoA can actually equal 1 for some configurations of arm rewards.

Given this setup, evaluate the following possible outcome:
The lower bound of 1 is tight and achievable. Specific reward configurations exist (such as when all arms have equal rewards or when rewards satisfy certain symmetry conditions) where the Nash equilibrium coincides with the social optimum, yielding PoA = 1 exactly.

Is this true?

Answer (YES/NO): YES